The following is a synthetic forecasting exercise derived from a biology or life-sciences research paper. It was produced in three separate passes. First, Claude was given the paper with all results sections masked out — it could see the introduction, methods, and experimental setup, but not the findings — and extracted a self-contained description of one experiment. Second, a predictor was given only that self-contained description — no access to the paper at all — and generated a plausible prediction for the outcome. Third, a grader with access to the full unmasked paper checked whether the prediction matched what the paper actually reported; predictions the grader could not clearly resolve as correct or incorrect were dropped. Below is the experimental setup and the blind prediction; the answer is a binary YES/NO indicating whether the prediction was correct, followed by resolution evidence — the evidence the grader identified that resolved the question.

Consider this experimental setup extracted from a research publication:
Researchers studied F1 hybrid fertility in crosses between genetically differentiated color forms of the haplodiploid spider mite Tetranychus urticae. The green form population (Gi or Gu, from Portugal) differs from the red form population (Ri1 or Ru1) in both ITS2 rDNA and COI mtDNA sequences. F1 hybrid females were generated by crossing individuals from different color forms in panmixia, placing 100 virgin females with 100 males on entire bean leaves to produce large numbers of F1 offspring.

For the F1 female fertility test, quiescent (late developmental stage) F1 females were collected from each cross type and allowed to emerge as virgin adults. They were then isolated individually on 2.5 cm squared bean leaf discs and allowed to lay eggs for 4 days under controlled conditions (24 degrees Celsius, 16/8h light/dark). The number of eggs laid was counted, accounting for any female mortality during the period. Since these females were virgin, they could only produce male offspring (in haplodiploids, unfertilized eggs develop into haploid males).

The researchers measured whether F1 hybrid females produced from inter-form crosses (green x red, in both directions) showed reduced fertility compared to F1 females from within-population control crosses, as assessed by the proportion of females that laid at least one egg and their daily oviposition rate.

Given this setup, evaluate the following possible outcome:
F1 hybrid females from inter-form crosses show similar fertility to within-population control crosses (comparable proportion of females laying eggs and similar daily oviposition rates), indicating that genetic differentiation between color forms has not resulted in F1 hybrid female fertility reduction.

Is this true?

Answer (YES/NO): NO